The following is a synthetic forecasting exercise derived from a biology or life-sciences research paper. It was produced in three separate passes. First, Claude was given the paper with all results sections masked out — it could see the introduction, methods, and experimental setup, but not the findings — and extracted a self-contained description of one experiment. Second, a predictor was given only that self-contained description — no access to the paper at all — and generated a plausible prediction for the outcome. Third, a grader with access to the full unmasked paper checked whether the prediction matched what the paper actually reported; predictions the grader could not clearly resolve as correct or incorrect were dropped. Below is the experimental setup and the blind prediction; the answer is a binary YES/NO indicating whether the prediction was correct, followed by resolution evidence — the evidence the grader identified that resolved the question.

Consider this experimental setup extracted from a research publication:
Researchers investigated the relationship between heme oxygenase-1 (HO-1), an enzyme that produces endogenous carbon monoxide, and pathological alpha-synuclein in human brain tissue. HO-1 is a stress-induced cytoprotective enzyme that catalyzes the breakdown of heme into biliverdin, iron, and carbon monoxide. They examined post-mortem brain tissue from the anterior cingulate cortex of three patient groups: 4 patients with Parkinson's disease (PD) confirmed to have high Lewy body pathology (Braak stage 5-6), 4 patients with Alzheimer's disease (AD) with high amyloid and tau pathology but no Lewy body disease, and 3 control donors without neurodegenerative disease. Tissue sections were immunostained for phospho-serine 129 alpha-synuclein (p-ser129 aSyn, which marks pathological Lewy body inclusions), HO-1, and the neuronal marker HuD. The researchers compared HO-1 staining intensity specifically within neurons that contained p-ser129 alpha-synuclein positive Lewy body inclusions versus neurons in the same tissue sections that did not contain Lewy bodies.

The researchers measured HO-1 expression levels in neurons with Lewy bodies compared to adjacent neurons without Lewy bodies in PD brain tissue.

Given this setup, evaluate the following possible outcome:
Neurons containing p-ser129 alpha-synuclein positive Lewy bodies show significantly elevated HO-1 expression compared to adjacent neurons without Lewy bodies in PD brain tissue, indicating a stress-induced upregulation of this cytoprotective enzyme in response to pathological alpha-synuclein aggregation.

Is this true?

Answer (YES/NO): NO